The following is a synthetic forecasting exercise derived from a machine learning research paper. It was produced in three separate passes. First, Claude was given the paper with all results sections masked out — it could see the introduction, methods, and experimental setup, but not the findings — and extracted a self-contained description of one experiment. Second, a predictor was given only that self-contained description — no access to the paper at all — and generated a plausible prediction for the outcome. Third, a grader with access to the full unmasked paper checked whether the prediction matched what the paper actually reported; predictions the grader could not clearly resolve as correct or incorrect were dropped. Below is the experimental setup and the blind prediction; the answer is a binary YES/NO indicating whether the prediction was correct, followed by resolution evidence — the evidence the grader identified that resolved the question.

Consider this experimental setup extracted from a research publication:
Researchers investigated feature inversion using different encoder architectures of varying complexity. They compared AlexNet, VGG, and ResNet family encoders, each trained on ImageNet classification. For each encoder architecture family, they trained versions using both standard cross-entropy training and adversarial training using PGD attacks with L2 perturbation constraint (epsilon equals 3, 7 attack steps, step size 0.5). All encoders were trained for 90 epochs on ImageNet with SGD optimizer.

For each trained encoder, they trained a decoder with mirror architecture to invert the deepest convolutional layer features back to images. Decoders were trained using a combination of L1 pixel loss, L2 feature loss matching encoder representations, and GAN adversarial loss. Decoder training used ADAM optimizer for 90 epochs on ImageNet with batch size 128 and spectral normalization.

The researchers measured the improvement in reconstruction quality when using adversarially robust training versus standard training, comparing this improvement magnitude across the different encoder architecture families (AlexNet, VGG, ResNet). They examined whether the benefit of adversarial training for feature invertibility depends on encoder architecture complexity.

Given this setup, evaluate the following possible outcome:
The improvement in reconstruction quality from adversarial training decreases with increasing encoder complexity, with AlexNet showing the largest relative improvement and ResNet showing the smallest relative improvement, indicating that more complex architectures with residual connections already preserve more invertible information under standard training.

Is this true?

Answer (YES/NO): NO